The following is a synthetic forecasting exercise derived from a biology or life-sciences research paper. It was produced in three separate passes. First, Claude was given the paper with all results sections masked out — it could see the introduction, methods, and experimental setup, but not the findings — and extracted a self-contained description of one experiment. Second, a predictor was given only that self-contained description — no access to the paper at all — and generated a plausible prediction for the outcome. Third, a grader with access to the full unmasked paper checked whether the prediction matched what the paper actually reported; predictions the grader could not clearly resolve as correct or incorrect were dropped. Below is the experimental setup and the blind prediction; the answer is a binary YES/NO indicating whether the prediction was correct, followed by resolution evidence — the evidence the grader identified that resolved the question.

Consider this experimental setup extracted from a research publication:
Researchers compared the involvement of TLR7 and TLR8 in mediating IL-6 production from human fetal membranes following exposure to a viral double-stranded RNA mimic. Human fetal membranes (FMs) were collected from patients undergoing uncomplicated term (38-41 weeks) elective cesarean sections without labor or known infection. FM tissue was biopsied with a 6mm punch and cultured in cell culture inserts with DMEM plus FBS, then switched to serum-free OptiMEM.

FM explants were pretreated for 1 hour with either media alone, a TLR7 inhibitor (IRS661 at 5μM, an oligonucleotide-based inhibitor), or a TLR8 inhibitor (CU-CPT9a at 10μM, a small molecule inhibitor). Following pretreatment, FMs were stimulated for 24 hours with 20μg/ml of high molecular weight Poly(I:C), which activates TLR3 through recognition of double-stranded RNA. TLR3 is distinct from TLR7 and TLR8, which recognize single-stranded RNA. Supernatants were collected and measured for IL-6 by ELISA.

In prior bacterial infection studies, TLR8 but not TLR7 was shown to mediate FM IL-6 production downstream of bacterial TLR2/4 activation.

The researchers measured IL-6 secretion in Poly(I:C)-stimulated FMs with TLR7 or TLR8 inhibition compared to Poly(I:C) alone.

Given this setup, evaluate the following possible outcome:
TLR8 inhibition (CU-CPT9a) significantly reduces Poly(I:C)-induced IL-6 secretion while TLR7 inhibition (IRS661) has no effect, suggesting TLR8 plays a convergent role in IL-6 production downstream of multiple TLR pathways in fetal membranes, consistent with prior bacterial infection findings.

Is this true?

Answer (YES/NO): YES